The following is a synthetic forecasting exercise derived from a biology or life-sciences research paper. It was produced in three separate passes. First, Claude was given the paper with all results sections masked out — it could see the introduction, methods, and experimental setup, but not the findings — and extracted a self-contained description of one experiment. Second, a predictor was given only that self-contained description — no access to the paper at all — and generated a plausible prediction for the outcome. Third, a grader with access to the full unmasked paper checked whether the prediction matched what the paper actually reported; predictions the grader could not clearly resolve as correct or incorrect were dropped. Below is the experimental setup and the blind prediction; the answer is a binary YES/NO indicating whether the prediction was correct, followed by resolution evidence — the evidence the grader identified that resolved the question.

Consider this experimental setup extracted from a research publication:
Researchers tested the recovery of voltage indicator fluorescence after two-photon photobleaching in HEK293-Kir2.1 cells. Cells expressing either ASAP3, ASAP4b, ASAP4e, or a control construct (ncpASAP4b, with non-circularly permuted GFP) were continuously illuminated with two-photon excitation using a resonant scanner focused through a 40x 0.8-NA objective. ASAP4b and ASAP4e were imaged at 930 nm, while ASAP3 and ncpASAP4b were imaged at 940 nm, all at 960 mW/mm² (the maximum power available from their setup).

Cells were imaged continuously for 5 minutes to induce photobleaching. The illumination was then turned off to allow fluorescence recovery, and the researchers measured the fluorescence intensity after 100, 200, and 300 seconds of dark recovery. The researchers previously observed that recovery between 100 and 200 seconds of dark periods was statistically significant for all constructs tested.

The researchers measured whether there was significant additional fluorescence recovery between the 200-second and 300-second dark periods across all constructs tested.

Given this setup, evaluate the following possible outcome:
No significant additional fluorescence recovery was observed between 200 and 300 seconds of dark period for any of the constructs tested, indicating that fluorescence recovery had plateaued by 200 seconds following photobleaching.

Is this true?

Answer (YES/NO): YES